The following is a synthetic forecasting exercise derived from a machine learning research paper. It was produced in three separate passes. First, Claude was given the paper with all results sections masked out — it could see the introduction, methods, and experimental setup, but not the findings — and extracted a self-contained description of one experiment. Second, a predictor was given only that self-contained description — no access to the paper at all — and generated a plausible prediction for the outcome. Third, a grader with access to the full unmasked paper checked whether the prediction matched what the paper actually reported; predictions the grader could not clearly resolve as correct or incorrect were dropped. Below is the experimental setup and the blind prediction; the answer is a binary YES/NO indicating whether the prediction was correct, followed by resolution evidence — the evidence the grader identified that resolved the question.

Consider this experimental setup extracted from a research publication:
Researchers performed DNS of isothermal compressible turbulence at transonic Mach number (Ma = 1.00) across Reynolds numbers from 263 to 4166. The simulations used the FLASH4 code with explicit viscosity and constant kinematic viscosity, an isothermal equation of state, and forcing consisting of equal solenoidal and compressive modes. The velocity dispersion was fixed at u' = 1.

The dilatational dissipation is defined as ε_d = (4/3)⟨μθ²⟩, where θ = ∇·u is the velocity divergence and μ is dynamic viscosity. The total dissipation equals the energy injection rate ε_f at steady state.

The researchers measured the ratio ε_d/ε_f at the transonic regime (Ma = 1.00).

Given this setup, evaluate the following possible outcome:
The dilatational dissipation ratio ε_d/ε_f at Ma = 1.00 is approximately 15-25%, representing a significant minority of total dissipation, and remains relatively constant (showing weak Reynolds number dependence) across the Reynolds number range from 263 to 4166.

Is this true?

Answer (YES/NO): NO